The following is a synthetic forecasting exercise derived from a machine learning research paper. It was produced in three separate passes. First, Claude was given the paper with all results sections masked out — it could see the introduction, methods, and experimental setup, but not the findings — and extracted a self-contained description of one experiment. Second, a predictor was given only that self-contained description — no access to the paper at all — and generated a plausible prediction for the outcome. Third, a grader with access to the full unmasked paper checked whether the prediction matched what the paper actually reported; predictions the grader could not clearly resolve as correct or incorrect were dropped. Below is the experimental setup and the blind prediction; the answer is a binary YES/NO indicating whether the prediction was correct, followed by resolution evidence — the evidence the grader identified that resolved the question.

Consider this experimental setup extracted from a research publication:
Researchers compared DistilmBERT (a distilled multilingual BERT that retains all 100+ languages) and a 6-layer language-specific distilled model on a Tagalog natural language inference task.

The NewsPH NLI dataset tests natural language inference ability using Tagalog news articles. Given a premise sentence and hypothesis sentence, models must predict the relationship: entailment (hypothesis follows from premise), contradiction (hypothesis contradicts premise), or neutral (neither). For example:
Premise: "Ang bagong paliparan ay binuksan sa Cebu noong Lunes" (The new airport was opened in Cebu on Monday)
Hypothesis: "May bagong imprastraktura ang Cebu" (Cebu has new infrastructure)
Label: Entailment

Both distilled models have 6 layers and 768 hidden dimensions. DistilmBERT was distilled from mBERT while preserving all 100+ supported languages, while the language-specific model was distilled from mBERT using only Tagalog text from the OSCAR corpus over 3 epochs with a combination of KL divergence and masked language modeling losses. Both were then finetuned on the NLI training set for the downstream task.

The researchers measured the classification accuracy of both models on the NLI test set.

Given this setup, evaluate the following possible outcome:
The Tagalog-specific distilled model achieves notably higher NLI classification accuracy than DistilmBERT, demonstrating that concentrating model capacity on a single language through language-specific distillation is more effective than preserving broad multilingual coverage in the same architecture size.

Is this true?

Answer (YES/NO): NO